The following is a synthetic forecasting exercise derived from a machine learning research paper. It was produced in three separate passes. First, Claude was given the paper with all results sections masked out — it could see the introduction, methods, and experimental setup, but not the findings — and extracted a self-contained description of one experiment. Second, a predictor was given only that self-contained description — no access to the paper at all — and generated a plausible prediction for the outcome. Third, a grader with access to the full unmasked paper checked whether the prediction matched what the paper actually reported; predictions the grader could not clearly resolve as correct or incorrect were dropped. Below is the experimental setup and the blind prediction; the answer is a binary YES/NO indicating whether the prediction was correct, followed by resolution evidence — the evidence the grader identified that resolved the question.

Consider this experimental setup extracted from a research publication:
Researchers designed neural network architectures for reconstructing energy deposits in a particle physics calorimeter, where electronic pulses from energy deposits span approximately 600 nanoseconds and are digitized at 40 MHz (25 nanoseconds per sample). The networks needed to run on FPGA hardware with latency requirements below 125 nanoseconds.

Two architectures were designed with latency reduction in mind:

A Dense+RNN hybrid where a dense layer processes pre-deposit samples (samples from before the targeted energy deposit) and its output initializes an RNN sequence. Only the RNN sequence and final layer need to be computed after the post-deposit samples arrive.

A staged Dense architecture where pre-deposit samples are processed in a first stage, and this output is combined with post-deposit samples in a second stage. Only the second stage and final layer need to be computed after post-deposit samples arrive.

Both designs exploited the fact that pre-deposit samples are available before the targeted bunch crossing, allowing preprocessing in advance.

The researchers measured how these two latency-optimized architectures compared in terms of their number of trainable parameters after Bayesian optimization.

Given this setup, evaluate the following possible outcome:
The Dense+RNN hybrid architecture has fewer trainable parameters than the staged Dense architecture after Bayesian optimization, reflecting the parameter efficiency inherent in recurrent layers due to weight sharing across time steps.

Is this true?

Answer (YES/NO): YES